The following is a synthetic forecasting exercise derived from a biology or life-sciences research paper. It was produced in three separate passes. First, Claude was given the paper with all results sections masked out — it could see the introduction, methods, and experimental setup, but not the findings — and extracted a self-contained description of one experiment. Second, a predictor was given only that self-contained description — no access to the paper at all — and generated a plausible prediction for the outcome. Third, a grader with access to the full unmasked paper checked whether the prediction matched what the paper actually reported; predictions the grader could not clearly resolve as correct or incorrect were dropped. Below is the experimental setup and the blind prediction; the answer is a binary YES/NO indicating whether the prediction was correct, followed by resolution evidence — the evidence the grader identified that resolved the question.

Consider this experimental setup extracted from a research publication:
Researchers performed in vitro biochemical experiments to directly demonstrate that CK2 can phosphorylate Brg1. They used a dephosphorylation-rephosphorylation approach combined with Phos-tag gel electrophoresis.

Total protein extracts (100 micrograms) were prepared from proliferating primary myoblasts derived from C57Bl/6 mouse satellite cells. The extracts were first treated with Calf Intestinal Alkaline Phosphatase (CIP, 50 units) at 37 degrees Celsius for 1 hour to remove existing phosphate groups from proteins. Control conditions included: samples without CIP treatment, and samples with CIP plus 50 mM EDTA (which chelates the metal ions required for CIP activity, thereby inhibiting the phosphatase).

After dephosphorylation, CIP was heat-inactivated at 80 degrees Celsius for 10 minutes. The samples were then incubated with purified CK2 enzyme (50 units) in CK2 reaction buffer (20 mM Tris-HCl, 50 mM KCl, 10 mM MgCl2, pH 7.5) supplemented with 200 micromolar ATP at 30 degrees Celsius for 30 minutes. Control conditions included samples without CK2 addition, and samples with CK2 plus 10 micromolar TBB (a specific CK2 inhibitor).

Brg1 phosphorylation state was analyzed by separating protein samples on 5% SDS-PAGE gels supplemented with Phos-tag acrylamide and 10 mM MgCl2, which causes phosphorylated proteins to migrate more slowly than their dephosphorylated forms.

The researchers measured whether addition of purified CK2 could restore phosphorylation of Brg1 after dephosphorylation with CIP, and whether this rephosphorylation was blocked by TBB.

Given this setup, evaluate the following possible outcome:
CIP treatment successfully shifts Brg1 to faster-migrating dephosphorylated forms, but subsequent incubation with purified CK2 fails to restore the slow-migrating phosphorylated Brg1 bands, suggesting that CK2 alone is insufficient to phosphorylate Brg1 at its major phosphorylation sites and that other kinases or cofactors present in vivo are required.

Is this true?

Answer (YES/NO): NO